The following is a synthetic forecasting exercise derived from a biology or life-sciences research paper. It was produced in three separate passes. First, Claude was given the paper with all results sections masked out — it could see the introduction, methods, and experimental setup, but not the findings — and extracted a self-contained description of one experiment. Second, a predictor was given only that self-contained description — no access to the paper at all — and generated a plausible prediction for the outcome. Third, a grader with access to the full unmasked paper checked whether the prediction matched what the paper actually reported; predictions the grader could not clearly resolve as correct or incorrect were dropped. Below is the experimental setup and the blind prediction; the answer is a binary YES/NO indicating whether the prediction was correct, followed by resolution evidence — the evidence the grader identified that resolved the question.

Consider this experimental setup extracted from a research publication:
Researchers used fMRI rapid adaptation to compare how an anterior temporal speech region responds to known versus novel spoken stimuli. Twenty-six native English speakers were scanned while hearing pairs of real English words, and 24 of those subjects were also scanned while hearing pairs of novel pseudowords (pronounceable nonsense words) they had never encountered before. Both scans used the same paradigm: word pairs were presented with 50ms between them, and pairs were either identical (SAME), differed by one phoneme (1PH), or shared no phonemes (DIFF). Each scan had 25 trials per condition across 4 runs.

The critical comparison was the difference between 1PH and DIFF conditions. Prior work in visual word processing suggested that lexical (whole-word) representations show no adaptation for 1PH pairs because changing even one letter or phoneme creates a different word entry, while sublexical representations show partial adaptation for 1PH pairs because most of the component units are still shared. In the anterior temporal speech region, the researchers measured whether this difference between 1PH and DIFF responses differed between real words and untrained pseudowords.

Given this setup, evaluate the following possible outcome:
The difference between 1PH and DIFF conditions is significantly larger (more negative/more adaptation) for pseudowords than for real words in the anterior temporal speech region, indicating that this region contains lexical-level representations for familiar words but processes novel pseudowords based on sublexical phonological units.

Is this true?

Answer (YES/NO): YES